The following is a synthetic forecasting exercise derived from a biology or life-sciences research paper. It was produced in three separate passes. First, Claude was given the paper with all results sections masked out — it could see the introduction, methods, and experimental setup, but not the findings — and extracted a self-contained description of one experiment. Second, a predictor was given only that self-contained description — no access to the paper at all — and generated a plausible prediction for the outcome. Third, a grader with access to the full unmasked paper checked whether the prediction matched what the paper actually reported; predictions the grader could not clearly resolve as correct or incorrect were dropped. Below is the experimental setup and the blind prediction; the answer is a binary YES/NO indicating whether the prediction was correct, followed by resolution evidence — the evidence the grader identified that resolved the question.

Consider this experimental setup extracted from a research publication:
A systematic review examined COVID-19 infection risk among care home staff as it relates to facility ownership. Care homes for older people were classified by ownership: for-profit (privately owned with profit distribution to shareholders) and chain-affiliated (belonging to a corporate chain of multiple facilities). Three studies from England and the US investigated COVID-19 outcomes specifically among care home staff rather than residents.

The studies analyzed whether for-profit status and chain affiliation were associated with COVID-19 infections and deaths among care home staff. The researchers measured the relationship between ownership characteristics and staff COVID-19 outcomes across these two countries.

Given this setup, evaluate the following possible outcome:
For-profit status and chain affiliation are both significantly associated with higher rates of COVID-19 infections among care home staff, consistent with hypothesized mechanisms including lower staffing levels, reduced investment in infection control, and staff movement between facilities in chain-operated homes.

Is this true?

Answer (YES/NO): NO